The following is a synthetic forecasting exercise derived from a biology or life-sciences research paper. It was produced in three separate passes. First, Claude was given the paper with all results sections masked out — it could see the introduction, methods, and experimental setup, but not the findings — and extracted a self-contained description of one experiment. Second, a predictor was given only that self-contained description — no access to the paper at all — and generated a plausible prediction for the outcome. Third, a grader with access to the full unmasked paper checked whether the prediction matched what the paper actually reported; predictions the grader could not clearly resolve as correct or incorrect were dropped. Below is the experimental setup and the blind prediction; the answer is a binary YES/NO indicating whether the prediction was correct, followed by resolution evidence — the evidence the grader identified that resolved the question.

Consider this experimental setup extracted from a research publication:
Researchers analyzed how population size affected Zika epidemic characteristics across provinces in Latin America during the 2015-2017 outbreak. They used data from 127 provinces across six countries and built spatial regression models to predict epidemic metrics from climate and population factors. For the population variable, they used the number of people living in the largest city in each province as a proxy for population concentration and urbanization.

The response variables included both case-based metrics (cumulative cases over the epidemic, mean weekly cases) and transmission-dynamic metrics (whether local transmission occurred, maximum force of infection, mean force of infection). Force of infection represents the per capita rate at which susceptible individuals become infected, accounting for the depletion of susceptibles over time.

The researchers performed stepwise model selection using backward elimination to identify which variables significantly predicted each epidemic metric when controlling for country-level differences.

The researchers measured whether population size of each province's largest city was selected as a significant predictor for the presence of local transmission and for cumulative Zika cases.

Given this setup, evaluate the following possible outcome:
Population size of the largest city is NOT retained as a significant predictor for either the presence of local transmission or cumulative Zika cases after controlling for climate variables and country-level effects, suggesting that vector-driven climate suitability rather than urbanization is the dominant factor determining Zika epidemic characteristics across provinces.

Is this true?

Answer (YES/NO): NO